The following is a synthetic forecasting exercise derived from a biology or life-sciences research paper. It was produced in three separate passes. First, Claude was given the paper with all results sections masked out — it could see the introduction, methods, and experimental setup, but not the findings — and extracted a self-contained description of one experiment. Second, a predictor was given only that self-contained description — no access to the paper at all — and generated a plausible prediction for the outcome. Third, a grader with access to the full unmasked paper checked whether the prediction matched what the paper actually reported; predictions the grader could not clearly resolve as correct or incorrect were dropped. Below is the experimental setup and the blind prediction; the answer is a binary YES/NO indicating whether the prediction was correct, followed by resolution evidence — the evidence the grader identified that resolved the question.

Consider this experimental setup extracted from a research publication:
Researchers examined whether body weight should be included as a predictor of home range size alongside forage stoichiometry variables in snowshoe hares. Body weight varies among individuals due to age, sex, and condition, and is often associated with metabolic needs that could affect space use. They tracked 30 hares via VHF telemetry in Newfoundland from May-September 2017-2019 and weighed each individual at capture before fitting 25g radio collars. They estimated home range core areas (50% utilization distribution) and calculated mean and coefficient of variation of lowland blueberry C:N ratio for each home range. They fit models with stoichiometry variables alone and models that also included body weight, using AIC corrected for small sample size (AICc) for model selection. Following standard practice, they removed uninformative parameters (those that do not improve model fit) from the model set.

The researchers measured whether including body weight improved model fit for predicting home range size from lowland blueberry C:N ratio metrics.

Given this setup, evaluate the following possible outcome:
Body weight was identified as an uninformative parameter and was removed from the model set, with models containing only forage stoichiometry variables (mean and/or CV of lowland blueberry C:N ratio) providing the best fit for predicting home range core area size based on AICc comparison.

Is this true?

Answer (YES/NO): YES